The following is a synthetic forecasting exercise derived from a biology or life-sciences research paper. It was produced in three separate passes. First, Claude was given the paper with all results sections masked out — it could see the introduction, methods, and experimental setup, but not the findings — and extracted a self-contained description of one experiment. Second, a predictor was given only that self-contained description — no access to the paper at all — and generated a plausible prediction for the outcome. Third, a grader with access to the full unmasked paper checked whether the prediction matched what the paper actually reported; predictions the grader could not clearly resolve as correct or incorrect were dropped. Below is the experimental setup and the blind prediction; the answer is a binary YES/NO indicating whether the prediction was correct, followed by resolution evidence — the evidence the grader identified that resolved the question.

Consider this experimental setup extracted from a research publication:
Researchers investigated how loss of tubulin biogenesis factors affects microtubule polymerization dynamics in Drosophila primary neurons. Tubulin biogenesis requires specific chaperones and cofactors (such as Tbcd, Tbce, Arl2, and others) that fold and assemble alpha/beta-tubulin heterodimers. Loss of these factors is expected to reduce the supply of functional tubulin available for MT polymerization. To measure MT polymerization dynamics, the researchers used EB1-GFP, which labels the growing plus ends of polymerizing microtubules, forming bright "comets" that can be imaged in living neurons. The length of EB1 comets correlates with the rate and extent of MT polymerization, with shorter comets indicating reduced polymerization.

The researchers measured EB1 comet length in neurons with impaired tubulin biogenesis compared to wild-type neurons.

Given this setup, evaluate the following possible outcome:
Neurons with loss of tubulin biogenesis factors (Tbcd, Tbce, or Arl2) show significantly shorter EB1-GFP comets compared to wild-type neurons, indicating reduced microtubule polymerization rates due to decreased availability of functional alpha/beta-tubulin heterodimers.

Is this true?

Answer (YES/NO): NO